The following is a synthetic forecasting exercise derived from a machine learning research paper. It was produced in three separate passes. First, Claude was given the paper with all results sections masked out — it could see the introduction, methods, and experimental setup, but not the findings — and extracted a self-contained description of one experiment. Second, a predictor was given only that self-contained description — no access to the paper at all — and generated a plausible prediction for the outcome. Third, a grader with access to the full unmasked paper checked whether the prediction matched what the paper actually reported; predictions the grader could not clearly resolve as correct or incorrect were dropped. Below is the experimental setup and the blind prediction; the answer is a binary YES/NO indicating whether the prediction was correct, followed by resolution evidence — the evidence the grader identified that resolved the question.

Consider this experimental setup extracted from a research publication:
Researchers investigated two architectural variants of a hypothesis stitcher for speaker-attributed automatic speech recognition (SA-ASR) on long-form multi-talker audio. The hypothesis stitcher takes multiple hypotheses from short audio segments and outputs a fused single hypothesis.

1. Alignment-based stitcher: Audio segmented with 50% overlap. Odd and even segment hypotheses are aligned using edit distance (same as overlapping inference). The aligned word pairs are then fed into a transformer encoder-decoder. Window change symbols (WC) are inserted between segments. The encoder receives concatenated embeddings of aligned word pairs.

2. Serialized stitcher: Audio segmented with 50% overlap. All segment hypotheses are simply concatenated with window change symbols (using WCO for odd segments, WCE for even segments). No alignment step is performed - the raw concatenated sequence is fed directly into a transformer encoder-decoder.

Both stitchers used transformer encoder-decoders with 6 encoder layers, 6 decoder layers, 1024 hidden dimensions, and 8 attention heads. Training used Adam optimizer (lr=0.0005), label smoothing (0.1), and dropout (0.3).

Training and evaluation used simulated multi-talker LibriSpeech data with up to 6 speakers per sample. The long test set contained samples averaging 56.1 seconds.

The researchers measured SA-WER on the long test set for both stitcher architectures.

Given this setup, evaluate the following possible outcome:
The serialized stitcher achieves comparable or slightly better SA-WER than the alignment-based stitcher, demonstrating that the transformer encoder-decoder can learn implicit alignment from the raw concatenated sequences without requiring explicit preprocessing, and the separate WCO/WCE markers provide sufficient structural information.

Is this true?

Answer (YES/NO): YES